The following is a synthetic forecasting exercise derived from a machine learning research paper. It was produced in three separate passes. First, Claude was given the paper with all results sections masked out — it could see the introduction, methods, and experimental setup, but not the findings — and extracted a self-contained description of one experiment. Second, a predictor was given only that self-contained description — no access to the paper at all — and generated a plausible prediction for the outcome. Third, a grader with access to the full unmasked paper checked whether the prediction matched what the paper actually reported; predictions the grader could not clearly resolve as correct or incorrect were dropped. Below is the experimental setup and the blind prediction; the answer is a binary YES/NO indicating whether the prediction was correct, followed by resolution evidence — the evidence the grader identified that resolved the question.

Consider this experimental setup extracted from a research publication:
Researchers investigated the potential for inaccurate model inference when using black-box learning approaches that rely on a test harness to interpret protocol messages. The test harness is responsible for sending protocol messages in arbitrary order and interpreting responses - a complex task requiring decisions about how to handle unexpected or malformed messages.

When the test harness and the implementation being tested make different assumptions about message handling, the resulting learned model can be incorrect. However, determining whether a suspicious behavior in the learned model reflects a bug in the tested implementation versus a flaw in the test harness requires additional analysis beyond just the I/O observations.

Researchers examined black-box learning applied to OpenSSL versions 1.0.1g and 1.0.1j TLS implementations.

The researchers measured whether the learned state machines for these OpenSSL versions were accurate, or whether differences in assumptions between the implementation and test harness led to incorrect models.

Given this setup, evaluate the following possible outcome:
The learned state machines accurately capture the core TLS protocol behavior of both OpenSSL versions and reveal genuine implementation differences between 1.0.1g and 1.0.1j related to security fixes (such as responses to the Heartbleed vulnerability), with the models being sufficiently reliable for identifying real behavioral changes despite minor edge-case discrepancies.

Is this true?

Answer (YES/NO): NO